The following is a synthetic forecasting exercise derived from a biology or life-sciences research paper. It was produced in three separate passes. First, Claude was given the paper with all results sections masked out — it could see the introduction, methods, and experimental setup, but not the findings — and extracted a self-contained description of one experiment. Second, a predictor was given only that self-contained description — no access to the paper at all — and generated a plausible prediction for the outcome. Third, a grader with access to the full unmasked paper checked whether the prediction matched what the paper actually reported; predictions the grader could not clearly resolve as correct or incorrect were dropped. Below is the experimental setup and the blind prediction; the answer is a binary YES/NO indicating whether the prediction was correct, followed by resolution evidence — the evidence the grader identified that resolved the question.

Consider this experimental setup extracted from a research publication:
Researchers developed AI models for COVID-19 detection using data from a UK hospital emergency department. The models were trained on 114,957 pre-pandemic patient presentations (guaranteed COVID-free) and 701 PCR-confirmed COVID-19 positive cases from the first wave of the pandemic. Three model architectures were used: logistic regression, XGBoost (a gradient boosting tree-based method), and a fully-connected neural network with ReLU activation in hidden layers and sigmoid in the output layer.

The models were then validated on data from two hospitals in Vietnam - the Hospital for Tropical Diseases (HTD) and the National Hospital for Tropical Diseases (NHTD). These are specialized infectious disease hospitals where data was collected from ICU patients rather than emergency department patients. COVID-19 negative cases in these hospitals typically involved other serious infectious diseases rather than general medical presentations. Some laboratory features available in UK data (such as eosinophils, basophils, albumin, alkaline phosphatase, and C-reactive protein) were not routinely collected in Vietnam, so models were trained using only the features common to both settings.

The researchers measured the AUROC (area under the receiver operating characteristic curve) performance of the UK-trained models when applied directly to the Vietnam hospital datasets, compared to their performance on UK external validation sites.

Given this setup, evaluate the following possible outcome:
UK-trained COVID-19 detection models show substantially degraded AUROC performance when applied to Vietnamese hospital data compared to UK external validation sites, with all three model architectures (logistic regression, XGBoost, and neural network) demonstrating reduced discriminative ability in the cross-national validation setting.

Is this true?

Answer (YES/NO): YES